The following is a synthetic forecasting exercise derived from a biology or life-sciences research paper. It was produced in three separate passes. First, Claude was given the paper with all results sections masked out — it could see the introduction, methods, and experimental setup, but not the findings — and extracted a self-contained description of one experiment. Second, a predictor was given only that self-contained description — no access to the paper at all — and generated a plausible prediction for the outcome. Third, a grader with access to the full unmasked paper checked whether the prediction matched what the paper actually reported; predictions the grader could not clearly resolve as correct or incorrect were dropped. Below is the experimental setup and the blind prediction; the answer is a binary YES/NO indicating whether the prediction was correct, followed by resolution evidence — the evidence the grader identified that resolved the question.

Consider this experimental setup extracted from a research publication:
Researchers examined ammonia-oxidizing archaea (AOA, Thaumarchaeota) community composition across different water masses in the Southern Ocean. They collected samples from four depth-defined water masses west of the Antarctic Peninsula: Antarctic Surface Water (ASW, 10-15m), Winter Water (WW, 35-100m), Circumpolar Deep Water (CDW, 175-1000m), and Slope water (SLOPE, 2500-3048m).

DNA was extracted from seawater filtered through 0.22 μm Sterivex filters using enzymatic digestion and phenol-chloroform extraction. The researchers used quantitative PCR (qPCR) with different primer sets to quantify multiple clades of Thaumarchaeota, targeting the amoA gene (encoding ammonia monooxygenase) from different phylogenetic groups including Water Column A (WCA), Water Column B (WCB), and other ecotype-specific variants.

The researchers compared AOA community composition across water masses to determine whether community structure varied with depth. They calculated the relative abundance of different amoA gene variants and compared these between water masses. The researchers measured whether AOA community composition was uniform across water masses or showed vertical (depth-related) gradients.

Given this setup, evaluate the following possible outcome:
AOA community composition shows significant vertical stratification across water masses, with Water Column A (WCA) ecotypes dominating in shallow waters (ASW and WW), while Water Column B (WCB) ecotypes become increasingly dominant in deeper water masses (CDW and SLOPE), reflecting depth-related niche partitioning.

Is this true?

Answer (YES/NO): YES